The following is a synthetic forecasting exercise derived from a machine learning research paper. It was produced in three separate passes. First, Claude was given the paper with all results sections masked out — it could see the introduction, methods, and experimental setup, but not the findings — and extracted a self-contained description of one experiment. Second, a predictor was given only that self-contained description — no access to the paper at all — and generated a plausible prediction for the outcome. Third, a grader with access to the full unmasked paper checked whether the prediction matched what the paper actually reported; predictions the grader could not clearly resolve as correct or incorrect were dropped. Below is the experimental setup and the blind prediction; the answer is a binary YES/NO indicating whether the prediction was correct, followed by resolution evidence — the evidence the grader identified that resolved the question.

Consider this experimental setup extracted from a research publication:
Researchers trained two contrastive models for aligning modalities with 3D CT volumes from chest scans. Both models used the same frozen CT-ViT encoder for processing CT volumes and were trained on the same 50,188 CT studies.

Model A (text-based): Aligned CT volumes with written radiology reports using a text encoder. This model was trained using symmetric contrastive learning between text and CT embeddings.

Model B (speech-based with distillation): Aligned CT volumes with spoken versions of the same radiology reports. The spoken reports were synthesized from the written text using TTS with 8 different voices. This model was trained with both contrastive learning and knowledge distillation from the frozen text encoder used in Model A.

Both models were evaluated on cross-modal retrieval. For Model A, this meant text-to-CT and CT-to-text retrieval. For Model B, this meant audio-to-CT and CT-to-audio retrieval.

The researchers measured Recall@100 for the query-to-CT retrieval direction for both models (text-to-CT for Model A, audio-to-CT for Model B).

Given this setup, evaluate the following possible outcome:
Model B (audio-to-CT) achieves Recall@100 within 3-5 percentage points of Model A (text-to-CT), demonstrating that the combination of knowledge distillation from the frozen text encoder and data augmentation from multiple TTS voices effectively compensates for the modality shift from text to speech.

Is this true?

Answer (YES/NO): NO